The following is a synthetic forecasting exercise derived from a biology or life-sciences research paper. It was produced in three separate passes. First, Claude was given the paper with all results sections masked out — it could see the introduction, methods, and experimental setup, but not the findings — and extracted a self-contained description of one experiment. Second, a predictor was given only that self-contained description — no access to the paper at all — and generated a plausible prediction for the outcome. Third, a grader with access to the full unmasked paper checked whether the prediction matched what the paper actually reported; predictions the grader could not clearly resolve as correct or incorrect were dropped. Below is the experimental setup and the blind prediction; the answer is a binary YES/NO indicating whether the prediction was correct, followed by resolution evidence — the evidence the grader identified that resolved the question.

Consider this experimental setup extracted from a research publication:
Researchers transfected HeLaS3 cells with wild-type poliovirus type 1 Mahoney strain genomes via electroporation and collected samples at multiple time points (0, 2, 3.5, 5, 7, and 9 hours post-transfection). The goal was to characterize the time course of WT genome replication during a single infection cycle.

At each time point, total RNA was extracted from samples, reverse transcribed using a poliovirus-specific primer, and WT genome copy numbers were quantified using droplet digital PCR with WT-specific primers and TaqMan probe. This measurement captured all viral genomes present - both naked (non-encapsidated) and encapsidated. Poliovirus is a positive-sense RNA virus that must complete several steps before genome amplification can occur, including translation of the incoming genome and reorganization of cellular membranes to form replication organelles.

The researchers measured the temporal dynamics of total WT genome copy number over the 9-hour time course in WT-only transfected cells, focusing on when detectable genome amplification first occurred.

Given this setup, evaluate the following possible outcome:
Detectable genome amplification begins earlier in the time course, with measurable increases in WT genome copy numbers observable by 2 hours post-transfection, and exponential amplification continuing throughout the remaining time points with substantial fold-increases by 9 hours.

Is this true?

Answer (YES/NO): NO